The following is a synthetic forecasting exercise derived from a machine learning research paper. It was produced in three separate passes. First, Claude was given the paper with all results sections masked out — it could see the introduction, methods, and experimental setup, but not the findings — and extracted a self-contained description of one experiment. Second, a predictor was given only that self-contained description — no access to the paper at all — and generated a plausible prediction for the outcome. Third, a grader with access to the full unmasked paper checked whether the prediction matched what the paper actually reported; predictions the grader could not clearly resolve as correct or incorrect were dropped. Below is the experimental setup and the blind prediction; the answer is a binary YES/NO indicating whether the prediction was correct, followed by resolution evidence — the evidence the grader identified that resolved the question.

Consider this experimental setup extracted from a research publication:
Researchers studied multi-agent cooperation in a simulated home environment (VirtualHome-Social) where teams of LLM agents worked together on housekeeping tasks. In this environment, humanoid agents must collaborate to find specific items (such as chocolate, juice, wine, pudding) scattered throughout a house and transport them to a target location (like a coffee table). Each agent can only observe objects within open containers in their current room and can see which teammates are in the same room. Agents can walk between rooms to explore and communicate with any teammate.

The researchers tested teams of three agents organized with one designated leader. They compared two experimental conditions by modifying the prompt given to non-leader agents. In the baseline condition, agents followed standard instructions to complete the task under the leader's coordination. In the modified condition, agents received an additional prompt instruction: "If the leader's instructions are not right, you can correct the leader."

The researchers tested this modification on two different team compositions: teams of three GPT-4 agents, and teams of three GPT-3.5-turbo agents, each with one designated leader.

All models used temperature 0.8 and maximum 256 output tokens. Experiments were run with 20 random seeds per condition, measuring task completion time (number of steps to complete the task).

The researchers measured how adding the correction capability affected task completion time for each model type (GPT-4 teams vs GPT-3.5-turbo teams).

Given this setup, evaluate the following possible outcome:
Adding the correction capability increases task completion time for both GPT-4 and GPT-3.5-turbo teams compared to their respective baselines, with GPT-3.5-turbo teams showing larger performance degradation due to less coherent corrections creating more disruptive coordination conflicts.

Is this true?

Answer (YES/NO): NO